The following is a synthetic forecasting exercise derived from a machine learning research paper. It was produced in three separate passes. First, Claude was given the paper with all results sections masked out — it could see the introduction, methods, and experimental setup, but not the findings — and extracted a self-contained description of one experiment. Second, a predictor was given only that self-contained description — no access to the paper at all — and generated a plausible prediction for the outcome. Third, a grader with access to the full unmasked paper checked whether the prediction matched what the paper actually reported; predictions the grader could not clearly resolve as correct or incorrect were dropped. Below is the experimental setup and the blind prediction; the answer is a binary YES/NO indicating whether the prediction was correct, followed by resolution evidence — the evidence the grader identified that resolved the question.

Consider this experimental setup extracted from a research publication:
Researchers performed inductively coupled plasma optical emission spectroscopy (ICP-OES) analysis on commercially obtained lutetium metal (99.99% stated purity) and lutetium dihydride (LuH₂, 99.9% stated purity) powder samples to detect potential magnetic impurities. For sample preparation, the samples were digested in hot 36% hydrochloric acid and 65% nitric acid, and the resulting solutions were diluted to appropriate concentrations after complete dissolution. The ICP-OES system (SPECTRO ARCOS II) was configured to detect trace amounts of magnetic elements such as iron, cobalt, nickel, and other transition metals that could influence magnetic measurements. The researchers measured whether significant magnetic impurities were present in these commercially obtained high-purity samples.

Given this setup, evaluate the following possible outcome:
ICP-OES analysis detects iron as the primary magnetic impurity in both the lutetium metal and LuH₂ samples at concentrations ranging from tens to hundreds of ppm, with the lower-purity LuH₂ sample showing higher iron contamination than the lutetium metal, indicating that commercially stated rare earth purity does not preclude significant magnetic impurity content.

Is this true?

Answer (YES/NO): NO